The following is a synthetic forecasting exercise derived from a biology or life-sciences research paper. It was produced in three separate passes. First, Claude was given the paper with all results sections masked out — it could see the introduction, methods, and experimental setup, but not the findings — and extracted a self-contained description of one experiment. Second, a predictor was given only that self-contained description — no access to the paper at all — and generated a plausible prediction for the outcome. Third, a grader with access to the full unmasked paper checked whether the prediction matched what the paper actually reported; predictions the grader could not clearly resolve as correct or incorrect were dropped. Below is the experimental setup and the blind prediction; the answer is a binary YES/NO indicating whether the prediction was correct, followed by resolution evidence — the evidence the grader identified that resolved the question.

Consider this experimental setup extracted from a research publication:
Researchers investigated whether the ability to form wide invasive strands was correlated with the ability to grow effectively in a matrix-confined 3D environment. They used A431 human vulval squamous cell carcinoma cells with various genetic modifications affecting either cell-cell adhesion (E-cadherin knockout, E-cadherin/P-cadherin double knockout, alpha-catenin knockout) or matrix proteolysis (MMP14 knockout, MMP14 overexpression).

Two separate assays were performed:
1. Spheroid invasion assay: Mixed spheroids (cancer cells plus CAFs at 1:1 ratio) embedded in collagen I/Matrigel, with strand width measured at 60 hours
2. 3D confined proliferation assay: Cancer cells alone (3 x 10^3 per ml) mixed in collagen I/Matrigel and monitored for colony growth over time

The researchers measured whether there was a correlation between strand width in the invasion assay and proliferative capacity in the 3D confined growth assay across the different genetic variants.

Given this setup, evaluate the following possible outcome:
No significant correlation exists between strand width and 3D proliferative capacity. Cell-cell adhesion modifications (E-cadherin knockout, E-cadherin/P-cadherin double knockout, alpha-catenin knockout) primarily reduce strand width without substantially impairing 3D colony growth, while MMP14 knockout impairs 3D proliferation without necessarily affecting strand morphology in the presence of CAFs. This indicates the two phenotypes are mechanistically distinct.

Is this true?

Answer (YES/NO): NO